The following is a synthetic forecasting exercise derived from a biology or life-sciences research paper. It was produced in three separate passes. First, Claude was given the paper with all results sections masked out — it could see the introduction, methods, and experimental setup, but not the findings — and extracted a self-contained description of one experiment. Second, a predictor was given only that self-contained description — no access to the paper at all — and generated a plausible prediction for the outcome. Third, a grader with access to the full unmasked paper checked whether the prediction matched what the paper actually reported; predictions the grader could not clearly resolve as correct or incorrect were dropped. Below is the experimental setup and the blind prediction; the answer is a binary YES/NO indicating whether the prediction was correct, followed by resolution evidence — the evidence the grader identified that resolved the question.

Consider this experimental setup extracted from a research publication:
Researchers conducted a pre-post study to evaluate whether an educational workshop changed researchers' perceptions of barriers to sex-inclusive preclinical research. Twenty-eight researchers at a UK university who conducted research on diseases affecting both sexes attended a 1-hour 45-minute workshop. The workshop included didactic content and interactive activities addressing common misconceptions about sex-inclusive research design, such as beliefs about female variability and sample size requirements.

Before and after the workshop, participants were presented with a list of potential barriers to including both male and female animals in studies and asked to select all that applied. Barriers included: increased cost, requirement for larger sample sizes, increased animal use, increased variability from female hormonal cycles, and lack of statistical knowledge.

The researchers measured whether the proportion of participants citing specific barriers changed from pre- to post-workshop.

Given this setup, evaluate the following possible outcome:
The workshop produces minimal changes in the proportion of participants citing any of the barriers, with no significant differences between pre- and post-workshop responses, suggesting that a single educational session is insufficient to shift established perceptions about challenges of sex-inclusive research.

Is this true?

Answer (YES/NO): NO